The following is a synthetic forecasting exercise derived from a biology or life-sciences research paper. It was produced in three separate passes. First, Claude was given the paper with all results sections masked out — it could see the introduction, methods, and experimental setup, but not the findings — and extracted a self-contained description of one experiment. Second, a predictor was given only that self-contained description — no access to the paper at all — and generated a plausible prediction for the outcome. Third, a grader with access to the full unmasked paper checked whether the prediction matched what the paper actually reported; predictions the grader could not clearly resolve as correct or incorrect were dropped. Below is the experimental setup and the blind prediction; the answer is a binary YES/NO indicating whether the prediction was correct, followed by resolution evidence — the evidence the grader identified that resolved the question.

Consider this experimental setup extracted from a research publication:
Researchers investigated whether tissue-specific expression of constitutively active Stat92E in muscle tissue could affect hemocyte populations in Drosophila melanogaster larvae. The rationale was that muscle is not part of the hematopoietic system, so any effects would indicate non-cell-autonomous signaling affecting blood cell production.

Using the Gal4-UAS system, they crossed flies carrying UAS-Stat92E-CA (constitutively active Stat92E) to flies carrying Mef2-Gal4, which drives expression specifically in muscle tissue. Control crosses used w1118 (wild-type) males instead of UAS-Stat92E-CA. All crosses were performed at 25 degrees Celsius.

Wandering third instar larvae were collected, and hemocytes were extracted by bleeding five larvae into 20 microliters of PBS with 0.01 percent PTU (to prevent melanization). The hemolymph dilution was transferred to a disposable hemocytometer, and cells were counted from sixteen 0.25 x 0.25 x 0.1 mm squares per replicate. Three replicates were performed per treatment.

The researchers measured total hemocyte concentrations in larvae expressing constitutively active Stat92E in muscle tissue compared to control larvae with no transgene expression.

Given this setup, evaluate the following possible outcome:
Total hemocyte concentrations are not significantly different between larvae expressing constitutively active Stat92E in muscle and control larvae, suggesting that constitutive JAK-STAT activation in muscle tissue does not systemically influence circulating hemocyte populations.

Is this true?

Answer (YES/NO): NO